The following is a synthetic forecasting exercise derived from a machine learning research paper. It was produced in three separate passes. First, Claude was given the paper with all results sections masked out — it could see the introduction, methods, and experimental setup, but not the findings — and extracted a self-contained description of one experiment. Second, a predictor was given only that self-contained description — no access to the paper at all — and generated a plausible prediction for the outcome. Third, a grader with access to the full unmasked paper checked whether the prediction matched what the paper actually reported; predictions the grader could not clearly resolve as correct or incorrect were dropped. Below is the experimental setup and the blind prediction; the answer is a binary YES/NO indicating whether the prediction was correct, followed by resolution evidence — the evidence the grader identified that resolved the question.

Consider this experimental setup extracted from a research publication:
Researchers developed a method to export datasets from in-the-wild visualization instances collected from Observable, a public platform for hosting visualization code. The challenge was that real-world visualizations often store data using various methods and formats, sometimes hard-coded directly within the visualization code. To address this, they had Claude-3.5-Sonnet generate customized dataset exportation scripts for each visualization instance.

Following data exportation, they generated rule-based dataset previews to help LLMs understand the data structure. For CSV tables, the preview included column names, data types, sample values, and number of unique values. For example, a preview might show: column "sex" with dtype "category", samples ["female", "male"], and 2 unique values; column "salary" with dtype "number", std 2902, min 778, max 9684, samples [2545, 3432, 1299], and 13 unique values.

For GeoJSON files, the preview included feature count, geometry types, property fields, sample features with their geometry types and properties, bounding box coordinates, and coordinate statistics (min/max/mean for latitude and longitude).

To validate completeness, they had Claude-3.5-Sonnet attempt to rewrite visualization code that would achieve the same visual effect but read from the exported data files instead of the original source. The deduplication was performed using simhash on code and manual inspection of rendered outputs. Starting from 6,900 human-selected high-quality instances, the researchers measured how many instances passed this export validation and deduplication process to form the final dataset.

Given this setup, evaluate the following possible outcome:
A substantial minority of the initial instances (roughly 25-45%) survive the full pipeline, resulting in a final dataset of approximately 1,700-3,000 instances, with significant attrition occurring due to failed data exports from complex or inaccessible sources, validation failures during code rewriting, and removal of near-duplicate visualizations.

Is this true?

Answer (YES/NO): NO